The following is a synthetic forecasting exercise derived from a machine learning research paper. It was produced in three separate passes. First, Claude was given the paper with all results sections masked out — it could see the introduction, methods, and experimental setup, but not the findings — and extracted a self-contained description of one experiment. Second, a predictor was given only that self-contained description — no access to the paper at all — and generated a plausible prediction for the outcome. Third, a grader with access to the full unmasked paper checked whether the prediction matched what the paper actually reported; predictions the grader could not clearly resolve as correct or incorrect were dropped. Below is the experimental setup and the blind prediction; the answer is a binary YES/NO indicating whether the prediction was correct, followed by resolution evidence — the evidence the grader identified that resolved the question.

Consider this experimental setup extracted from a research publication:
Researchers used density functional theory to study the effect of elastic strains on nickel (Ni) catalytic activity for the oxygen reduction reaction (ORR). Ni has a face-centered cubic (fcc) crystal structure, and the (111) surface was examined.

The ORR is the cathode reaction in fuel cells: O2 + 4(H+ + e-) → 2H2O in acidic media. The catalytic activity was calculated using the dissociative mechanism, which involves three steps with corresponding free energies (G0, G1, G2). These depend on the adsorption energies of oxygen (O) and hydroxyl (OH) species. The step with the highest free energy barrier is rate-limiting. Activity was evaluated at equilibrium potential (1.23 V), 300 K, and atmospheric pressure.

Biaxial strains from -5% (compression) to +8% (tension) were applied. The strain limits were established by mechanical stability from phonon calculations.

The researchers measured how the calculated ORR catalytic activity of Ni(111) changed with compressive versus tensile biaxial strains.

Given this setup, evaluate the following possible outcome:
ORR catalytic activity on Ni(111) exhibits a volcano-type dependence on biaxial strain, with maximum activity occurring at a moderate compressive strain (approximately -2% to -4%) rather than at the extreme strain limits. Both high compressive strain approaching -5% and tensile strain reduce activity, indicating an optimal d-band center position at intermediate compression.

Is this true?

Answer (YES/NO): NO